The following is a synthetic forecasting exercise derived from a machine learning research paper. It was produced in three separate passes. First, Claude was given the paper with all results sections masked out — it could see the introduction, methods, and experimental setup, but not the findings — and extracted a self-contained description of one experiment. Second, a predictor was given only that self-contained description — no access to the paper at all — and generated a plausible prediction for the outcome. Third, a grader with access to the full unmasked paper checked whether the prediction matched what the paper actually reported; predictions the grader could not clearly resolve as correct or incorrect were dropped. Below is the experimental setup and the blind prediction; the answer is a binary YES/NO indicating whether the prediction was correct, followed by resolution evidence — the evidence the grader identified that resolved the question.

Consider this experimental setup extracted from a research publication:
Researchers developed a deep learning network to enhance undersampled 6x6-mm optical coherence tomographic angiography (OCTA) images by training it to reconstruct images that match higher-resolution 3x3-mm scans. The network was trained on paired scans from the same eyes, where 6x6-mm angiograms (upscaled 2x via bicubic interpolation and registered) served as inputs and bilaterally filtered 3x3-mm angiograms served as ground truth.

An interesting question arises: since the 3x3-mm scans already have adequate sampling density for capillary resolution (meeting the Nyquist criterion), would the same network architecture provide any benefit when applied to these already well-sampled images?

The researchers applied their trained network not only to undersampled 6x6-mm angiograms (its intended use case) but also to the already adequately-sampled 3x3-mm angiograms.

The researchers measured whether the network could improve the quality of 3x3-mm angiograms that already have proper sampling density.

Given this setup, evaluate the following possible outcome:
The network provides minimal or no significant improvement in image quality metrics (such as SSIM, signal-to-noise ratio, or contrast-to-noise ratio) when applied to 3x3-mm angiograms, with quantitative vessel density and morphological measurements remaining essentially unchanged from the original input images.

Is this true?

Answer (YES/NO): NO